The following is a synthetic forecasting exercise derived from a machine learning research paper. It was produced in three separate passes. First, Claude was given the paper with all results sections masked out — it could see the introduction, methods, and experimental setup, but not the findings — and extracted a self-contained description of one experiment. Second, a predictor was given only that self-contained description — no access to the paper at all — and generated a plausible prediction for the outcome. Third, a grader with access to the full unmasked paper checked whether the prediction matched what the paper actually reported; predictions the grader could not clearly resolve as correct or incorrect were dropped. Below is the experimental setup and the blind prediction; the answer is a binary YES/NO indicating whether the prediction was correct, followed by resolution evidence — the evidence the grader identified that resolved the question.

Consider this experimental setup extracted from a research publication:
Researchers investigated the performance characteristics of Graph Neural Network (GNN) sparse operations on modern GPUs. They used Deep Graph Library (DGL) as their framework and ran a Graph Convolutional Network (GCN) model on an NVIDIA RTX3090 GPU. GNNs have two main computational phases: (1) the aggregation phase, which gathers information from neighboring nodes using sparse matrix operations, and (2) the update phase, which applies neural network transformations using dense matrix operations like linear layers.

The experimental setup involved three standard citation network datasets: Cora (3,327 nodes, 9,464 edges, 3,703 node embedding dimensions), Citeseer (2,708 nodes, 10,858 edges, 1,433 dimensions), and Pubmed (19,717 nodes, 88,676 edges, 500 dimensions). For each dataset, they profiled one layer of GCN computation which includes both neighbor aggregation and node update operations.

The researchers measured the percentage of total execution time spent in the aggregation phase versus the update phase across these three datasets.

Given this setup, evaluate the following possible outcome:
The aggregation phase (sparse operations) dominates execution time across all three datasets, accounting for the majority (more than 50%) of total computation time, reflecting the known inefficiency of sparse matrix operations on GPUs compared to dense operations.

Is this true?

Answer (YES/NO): YES